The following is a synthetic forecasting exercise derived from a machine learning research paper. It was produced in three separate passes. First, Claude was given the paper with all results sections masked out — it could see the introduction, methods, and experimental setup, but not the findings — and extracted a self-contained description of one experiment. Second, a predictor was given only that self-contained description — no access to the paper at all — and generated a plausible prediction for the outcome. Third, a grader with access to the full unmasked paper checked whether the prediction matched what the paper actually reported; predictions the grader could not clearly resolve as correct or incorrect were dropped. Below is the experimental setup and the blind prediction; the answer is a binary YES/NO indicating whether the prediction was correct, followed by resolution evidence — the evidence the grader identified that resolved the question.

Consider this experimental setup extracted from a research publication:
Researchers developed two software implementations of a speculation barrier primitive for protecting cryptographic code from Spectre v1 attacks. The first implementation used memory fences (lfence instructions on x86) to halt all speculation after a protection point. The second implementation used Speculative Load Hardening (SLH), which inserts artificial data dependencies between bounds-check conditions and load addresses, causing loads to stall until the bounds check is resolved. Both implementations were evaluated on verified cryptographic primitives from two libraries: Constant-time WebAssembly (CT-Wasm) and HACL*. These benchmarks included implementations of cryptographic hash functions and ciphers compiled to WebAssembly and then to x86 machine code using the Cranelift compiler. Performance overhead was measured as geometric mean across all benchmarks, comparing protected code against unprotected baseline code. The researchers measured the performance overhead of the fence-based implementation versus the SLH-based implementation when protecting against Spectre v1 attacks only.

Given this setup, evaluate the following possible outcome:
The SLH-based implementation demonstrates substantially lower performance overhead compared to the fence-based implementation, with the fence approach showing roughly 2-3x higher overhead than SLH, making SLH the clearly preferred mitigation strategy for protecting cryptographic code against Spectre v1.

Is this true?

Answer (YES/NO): NO